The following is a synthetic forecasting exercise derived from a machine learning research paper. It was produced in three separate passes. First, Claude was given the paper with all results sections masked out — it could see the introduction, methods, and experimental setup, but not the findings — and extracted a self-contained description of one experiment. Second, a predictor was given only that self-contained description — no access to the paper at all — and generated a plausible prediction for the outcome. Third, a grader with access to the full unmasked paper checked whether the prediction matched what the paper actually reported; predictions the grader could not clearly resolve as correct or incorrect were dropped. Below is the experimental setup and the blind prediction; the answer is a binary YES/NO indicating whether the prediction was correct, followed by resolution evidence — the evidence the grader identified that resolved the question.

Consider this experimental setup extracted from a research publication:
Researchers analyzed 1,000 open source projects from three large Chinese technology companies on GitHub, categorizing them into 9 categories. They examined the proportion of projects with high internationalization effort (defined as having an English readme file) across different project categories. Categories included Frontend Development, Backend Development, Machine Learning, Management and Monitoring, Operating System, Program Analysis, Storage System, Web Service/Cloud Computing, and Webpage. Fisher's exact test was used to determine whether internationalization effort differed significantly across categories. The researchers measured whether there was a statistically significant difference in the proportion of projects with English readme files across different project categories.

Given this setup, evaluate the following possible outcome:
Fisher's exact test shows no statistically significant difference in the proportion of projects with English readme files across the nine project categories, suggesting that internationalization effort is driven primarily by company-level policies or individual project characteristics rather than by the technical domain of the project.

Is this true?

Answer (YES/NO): YES